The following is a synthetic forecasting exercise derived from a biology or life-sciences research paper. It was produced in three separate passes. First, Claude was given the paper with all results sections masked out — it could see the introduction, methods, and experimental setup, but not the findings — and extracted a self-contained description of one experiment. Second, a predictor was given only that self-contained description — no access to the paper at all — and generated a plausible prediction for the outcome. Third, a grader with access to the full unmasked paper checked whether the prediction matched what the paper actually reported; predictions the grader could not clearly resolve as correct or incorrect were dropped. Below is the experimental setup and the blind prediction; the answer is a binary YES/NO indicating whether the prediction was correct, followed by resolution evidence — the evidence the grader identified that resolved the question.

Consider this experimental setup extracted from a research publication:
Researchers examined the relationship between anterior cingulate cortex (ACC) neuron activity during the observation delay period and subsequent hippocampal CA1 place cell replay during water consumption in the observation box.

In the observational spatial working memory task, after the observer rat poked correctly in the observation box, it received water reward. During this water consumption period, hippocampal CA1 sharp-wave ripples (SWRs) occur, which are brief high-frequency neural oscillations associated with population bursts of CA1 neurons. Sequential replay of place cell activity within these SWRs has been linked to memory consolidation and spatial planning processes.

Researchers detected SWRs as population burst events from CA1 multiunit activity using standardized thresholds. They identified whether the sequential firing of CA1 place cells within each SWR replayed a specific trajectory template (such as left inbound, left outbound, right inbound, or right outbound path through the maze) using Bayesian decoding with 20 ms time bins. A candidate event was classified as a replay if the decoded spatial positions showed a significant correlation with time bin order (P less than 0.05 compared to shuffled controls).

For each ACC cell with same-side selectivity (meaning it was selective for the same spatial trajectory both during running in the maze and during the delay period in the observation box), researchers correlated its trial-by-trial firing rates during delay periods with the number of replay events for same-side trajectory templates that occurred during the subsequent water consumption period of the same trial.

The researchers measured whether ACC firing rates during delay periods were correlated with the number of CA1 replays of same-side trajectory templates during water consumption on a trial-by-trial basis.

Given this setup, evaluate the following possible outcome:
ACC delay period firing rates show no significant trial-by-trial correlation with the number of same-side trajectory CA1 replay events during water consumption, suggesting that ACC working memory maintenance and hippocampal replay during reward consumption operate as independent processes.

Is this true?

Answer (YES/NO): NO